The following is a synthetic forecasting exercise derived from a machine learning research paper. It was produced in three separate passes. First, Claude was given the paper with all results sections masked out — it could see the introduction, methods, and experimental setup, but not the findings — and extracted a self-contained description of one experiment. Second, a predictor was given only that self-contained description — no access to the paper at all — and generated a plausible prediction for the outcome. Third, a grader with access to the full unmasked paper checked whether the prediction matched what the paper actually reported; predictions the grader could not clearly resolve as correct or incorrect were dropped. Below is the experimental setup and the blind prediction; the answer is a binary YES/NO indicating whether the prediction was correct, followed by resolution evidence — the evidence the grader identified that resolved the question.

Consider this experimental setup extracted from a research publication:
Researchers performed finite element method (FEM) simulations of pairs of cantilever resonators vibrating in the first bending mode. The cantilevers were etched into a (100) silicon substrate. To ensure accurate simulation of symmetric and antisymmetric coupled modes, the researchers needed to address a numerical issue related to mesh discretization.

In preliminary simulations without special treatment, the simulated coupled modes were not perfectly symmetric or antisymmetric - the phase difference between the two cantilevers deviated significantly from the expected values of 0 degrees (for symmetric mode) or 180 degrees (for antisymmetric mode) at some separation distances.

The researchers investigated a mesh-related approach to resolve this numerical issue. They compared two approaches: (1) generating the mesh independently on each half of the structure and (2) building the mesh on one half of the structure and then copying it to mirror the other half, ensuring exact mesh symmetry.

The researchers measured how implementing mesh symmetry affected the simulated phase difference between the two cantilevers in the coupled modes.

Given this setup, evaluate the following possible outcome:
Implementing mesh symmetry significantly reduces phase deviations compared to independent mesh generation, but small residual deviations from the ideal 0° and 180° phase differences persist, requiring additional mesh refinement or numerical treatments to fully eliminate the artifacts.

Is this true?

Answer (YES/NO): NO